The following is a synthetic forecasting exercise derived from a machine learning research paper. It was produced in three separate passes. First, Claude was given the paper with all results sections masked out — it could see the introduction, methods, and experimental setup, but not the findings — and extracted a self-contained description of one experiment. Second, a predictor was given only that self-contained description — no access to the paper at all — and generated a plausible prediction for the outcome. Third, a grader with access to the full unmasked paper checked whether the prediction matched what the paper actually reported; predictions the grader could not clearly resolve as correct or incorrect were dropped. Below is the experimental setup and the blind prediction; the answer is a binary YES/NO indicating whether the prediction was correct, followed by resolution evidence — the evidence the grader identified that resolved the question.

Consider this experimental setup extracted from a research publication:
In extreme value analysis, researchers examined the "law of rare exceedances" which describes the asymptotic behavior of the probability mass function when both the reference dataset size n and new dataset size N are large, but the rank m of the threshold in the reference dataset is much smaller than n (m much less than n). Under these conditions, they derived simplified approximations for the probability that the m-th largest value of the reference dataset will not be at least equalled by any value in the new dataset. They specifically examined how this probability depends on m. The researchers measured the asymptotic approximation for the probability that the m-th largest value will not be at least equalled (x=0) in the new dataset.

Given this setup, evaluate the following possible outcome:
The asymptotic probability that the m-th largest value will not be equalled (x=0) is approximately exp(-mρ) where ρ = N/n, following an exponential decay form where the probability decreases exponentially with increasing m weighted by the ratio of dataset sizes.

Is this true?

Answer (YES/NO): NO